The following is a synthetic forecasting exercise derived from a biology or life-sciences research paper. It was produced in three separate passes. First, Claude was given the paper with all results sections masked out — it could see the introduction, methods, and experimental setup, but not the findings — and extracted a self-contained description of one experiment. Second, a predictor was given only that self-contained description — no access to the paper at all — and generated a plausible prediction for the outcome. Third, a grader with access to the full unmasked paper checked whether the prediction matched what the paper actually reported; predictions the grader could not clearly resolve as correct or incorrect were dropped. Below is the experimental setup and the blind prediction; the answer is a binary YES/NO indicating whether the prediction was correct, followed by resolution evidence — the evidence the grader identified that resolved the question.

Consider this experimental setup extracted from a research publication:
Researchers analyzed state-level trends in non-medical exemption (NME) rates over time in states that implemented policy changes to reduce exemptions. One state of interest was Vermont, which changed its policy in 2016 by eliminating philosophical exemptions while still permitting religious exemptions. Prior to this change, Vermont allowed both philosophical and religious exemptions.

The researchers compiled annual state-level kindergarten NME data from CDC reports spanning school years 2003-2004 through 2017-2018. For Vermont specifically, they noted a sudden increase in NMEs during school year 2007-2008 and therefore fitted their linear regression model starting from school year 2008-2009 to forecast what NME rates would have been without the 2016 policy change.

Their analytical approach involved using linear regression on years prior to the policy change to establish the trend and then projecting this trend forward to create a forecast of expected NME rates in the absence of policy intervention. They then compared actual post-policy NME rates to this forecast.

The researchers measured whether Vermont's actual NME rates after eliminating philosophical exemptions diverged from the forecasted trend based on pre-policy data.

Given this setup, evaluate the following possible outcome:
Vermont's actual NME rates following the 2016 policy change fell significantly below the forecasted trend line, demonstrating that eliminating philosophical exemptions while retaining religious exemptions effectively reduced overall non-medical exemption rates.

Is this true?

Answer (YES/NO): YES